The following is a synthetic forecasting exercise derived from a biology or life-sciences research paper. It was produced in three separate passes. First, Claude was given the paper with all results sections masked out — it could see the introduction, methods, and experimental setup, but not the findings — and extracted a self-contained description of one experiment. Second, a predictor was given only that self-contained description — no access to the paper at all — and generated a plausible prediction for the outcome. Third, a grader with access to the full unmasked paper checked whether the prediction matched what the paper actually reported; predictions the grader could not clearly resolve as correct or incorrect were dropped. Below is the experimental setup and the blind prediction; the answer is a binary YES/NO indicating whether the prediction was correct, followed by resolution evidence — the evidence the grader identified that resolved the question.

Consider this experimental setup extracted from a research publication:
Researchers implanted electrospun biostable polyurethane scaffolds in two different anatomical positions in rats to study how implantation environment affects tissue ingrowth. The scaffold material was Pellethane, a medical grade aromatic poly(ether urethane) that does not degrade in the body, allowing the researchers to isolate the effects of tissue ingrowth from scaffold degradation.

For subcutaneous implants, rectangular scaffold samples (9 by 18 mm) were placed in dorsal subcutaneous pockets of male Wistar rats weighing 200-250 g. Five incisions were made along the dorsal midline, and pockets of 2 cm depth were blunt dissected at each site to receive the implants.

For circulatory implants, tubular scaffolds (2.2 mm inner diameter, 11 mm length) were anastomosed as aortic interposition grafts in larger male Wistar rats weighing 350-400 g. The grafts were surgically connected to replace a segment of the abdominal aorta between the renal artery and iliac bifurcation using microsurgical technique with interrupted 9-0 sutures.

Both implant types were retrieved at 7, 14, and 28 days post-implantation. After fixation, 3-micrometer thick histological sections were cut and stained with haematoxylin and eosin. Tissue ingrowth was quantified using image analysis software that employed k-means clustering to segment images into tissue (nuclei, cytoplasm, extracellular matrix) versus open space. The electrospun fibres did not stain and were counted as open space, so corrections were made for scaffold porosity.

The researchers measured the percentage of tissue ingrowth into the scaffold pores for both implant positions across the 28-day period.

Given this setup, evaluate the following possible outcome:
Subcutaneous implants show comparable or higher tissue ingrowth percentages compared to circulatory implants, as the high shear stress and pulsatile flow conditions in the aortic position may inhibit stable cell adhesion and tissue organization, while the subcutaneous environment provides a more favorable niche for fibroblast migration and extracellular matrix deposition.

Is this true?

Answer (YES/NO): YES